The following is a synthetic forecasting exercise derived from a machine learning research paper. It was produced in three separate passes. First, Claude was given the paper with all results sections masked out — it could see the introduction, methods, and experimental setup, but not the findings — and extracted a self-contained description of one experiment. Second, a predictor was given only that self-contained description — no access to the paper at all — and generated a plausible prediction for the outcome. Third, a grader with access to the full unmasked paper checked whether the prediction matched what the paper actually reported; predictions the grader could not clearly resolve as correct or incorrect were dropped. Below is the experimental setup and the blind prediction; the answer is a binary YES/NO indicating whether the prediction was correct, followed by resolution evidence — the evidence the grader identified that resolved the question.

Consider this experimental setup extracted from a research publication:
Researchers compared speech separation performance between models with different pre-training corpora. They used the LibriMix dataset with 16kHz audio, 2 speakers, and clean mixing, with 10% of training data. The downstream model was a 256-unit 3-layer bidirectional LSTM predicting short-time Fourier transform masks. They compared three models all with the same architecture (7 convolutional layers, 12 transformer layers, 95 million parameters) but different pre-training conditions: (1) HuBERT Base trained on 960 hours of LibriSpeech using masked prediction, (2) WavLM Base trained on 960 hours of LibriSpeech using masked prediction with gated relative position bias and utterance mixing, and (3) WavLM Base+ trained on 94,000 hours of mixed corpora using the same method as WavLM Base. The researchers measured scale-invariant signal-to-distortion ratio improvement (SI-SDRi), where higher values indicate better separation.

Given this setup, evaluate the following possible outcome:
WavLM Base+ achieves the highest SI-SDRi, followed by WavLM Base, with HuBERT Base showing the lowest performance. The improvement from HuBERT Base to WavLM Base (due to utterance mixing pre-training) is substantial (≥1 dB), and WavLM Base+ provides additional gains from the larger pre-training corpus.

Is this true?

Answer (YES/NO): YES